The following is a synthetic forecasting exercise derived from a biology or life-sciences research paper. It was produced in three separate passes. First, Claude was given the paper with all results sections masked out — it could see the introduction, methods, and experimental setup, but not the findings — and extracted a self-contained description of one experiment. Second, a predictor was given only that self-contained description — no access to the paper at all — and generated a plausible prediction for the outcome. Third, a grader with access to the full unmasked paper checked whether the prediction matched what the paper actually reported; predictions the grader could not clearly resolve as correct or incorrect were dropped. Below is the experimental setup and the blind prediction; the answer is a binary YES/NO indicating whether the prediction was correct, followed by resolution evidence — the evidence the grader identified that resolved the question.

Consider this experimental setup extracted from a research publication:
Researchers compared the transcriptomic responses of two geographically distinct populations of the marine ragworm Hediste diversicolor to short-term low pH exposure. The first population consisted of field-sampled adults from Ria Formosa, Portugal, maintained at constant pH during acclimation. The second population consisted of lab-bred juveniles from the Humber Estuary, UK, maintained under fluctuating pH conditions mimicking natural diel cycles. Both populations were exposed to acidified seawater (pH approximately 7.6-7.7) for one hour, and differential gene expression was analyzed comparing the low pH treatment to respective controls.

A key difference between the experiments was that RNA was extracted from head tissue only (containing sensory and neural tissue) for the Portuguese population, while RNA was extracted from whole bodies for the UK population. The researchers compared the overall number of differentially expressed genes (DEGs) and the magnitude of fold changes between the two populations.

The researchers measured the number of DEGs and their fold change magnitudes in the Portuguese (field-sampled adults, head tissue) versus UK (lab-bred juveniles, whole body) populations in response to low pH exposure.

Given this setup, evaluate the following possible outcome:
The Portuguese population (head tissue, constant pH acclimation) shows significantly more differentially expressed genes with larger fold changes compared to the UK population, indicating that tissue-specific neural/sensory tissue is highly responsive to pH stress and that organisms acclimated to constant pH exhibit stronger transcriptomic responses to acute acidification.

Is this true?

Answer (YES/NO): NO